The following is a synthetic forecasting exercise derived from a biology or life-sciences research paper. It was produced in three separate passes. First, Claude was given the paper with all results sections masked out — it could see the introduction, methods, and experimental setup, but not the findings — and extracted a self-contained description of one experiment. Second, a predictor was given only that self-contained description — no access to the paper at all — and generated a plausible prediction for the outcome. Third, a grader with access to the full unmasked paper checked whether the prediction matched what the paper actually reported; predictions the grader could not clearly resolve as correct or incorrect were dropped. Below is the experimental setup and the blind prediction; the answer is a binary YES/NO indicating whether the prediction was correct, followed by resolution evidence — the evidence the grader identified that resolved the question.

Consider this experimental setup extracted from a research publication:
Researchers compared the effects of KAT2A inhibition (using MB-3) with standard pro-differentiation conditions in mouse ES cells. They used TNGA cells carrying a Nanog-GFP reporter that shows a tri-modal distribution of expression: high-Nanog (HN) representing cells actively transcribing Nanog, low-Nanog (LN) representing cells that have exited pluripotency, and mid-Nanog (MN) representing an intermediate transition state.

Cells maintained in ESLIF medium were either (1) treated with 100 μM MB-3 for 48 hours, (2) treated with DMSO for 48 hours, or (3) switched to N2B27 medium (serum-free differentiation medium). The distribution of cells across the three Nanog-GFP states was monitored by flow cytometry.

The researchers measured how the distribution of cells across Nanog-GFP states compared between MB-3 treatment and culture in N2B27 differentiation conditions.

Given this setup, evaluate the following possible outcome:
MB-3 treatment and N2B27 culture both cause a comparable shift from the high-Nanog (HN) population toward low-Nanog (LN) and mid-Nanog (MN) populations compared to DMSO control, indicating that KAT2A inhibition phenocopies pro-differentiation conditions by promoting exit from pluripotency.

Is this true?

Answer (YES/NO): NO